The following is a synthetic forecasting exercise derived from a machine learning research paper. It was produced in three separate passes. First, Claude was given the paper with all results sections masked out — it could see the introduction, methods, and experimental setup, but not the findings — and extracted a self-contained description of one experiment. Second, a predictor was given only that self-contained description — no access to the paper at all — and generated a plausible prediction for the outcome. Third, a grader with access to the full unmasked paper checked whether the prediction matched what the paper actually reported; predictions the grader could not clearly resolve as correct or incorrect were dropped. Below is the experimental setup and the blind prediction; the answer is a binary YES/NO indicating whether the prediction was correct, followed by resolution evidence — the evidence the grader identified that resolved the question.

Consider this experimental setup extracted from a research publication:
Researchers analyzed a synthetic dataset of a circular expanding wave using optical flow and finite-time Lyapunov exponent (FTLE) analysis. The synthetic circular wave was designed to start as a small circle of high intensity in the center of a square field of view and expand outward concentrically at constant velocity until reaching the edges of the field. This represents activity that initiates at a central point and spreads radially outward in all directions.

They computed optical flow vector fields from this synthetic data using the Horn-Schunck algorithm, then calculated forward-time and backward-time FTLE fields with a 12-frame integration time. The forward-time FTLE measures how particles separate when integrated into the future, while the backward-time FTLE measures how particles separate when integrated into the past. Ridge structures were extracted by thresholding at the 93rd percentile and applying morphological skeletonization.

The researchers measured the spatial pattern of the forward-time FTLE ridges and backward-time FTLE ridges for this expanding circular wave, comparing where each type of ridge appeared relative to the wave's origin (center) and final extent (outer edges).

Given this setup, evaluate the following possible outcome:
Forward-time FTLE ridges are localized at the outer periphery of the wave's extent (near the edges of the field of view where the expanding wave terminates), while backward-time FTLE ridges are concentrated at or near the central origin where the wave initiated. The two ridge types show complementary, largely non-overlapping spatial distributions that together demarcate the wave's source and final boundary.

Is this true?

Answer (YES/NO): NO